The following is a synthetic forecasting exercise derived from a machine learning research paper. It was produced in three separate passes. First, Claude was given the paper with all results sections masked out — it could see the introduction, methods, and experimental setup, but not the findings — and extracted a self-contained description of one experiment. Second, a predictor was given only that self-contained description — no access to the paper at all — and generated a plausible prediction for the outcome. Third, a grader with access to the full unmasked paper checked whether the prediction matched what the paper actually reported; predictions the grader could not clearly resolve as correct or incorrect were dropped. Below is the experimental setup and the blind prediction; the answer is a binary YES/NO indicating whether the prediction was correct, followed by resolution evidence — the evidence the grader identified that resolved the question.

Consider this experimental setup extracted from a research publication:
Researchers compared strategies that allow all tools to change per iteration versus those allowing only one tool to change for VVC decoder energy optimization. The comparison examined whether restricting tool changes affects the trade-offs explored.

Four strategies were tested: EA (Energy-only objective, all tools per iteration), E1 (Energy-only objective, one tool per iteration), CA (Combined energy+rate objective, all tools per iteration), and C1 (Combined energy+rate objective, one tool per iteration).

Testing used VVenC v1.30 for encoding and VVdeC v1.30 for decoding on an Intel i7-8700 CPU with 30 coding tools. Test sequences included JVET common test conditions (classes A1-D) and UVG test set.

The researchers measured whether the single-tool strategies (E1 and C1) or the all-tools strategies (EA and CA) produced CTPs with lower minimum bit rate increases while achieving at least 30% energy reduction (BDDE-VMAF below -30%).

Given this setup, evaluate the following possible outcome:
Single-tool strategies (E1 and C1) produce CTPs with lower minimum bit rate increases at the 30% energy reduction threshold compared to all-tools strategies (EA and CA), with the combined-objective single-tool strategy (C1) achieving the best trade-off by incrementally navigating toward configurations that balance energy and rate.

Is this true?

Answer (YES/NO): YES